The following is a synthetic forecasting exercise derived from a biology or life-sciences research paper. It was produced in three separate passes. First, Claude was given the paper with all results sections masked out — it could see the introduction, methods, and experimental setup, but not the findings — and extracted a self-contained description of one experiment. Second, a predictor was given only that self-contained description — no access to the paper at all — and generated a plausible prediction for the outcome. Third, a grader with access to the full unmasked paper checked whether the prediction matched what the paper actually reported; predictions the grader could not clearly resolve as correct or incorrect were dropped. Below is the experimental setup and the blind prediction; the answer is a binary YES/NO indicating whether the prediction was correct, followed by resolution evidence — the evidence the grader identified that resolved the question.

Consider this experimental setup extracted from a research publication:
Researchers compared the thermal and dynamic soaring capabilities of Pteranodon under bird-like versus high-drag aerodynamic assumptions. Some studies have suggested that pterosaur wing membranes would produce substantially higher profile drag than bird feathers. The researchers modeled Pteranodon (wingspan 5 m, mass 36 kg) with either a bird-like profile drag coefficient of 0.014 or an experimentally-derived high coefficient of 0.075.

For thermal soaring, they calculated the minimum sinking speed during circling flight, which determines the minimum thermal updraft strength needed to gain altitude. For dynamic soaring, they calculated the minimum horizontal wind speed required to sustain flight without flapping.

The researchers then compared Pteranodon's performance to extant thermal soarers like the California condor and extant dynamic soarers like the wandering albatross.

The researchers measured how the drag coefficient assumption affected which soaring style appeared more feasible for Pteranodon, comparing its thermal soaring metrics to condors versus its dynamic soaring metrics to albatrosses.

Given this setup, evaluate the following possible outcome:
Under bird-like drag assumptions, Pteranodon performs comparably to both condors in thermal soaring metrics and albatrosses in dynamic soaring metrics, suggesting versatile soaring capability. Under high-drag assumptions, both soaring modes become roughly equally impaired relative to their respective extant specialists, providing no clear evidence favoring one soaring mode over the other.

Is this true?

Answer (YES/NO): NO